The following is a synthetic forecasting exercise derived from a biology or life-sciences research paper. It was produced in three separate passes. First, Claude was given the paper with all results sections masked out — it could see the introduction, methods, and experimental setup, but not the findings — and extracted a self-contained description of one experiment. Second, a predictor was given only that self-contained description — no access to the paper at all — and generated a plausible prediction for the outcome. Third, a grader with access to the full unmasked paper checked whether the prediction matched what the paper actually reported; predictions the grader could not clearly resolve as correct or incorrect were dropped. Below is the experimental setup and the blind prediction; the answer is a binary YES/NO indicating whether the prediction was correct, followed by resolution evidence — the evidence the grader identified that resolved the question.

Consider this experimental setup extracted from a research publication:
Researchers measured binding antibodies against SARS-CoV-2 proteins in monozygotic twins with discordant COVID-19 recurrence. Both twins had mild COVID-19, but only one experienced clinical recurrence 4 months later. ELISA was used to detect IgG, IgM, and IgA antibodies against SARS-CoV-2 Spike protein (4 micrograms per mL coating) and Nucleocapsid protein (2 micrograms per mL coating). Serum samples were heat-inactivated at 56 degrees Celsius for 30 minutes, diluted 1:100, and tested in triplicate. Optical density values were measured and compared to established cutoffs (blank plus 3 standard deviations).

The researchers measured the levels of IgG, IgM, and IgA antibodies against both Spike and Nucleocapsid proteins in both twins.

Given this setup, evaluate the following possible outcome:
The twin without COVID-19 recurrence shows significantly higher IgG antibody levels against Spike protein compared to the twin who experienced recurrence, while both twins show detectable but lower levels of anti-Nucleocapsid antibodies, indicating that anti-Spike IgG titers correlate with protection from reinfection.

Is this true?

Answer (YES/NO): NO